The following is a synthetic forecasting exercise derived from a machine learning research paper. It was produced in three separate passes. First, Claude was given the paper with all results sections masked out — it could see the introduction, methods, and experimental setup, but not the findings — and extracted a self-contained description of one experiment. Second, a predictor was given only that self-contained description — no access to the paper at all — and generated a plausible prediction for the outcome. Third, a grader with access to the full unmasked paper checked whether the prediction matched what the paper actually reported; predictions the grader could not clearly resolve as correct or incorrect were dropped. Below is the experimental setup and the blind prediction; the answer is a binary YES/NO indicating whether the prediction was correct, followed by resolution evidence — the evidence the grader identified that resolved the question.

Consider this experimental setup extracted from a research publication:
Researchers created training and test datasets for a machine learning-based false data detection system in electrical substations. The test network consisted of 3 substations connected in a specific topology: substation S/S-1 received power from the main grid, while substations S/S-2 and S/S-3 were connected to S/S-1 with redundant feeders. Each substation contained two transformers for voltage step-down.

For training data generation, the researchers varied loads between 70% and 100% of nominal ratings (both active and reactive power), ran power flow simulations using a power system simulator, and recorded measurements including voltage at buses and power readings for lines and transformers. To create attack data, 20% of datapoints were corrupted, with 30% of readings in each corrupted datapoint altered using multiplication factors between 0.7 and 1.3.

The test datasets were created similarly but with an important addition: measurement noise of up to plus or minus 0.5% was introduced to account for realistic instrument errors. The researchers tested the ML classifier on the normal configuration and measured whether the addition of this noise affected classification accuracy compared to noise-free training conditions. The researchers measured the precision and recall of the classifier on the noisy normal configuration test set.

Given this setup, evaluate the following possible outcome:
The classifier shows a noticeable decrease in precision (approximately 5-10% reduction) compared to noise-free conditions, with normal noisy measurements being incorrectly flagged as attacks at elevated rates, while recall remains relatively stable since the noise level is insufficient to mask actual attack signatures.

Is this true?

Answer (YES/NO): NO